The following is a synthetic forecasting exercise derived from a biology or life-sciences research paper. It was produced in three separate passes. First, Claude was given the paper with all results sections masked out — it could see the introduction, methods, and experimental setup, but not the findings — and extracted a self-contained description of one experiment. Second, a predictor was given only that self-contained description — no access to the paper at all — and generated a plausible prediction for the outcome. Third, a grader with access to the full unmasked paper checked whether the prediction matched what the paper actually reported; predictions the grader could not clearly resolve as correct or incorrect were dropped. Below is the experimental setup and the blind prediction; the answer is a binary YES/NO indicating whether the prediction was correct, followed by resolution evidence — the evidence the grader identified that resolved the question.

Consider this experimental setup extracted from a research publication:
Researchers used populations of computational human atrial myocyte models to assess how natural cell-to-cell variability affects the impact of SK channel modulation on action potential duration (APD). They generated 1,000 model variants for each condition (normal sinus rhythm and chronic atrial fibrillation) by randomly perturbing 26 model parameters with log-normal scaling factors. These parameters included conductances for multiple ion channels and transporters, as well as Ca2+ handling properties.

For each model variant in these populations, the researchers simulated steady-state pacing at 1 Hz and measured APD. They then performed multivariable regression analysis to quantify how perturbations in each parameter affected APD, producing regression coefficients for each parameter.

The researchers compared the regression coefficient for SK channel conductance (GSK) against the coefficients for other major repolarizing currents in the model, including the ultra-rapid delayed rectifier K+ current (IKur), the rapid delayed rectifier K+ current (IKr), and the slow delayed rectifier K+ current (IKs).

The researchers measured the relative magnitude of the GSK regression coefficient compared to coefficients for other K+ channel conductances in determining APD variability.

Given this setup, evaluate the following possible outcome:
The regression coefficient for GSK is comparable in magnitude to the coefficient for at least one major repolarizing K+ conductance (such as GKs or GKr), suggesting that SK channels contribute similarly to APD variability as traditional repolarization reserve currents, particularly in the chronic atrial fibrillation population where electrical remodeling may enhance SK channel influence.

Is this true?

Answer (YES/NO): NO